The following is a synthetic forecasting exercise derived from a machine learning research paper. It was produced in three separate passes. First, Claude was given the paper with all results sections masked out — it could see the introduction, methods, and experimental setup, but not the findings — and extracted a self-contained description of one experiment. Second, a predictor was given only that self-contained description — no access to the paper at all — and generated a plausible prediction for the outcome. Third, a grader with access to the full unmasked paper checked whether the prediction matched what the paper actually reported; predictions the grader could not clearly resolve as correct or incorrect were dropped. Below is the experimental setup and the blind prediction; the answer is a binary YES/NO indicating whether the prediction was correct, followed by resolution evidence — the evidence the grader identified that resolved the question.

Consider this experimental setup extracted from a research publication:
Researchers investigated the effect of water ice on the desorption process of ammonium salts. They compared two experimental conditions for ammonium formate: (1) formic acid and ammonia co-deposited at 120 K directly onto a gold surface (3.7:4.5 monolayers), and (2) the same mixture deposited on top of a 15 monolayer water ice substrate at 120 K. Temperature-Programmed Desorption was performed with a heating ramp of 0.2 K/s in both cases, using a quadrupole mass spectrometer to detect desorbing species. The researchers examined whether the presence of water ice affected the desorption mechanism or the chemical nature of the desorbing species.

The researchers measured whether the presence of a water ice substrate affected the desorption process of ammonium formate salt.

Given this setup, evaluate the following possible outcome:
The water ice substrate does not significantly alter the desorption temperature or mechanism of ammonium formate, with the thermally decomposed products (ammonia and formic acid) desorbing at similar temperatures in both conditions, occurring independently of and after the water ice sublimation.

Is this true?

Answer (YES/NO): YES